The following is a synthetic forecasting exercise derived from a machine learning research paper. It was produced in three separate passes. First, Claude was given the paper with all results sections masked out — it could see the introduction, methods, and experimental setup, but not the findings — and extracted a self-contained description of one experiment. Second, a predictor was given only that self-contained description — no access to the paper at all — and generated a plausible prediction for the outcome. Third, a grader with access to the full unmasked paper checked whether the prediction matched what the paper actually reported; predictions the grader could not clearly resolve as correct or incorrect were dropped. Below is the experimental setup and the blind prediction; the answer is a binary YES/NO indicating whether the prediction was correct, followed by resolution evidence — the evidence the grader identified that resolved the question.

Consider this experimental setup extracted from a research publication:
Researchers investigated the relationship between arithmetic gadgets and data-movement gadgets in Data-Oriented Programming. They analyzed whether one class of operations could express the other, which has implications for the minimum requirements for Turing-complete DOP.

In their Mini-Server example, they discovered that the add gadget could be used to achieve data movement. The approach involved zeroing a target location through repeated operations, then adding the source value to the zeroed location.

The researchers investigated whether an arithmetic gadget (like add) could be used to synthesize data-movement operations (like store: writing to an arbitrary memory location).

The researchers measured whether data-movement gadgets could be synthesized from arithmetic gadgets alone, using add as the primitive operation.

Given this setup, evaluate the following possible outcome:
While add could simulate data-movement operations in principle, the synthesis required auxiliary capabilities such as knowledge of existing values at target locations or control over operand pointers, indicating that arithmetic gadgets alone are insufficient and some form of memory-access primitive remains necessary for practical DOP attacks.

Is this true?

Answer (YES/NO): YES